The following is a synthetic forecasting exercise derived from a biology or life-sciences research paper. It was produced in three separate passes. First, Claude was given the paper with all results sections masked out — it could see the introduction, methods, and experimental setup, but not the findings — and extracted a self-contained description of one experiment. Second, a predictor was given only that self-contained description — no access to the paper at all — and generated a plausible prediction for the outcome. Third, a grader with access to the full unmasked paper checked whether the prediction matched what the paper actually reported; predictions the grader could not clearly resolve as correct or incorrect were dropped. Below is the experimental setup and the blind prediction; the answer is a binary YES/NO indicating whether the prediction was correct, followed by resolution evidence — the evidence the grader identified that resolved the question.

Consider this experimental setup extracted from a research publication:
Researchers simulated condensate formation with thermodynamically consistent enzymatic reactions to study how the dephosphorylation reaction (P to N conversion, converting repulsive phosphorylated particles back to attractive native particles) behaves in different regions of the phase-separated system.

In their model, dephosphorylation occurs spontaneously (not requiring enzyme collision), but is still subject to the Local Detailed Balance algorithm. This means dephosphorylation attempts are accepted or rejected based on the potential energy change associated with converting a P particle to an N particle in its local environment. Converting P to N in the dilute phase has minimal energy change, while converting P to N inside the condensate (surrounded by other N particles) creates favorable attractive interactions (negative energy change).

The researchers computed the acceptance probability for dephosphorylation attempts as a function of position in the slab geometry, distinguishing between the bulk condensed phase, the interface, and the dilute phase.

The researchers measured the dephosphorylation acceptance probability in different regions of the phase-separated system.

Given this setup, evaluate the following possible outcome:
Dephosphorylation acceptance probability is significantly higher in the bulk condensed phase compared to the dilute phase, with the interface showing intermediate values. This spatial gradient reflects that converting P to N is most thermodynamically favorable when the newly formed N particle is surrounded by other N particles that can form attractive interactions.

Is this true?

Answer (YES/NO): NO